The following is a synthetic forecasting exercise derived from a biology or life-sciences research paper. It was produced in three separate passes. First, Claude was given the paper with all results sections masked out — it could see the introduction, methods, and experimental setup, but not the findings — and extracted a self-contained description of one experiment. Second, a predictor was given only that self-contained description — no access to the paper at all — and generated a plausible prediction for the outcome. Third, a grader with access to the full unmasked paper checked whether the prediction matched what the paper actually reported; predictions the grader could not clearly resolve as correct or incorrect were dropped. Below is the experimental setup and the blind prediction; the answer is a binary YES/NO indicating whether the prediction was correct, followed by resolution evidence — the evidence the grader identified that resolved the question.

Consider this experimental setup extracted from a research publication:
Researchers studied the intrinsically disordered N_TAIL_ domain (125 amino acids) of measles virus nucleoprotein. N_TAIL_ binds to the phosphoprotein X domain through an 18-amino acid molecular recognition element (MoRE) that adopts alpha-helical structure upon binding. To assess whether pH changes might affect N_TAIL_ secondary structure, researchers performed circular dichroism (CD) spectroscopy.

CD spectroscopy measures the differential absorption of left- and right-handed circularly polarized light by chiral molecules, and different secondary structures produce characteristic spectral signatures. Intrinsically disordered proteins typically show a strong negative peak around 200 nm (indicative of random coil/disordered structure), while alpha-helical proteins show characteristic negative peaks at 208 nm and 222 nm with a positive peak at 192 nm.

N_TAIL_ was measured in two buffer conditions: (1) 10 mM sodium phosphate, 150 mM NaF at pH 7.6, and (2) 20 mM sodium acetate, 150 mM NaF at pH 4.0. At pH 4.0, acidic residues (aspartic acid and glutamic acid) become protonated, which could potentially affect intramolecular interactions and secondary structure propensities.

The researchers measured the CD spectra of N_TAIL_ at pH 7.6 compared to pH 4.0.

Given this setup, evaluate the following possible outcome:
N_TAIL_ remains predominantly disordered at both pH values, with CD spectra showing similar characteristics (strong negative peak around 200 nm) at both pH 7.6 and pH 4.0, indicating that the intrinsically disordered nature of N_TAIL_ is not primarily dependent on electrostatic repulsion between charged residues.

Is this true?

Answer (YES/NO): YES